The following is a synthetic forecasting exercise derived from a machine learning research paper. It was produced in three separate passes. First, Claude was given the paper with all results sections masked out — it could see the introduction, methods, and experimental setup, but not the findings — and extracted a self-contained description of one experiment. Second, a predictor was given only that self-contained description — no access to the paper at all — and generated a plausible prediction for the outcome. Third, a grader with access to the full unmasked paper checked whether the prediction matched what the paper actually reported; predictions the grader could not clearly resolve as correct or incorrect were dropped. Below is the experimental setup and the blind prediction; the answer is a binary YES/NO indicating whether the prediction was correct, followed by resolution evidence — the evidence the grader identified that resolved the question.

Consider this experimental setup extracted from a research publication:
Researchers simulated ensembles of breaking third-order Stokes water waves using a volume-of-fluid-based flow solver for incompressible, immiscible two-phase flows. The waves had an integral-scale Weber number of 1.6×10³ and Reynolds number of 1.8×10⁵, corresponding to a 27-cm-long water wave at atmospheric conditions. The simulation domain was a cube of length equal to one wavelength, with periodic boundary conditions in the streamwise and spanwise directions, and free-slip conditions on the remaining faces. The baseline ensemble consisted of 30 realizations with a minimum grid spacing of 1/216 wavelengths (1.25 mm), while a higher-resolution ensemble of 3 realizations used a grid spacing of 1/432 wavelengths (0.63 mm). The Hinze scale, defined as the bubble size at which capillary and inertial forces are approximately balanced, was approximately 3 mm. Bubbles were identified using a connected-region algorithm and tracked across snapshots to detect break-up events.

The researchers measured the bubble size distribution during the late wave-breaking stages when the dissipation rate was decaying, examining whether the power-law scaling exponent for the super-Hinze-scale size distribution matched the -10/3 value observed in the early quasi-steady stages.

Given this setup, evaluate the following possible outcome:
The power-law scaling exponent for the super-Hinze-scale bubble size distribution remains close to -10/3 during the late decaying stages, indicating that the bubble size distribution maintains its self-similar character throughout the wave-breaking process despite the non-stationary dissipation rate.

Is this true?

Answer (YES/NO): NO